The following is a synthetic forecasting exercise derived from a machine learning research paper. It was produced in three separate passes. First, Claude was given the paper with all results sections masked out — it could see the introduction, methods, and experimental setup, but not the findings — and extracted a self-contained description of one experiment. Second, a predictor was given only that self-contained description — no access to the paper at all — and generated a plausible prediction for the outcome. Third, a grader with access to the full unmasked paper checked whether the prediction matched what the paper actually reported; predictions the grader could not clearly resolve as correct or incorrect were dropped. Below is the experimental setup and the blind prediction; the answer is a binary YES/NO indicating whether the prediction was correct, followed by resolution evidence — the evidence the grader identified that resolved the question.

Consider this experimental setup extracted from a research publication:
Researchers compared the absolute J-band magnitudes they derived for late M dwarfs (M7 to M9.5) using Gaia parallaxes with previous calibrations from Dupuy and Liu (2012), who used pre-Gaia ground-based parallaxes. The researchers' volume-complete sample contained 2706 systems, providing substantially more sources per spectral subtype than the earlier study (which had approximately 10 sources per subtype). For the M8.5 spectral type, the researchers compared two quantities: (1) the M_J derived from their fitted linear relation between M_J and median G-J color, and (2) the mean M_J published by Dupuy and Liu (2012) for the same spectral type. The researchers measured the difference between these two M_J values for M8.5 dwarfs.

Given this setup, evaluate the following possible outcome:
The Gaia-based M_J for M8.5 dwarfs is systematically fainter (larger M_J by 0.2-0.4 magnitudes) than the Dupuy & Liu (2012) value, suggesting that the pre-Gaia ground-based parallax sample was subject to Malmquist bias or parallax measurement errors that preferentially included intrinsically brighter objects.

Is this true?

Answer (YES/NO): NO